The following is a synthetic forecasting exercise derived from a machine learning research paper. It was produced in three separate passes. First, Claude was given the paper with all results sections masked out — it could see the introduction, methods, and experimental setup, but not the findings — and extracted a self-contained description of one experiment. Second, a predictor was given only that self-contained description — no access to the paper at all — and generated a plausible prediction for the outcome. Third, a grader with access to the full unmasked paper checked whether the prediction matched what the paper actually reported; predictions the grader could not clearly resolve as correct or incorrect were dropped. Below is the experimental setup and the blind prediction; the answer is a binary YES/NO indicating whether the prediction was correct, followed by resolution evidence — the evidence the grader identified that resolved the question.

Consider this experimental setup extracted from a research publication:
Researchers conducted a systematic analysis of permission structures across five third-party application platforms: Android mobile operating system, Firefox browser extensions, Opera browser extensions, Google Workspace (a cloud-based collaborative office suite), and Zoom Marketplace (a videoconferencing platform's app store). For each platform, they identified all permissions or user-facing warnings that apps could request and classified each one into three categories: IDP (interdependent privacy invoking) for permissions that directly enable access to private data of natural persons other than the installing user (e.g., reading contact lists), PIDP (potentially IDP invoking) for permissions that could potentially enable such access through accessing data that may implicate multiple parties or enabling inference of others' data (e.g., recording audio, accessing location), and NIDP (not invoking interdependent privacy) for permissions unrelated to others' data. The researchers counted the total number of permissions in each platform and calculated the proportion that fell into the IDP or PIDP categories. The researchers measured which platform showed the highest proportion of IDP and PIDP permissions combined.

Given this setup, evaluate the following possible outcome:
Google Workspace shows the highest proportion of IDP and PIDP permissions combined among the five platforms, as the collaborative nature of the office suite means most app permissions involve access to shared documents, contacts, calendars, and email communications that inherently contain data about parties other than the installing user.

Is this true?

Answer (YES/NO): YES